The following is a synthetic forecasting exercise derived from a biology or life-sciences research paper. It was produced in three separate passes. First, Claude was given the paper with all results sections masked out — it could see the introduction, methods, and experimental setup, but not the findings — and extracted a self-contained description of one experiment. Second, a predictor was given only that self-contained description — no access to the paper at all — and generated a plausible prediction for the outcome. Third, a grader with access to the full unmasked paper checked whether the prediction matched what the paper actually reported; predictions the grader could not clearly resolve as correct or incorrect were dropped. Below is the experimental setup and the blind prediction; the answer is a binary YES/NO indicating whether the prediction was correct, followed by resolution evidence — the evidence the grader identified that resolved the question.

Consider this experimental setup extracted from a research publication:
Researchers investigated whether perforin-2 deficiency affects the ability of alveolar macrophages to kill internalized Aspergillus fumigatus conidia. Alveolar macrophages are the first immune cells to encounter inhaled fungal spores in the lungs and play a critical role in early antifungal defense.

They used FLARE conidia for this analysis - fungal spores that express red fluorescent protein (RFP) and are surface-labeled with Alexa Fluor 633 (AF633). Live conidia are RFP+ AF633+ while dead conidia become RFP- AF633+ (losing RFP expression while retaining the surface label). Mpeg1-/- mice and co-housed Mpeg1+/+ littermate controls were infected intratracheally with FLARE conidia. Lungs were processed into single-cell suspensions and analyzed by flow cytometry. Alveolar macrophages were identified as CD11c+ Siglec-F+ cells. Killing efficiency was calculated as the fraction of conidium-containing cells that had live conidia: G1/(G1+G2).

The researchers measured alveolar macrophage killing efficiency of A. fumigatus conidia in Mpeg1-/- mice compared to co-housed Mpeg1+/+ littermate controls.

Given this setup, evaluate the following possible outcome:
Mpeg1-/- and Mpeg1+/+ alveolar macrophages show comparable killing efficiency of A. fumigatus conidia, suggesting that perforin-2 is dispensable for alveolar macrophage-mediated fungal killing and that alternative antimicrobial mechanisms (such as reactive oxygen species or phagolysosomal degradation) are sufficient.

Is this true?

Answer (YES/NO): YES